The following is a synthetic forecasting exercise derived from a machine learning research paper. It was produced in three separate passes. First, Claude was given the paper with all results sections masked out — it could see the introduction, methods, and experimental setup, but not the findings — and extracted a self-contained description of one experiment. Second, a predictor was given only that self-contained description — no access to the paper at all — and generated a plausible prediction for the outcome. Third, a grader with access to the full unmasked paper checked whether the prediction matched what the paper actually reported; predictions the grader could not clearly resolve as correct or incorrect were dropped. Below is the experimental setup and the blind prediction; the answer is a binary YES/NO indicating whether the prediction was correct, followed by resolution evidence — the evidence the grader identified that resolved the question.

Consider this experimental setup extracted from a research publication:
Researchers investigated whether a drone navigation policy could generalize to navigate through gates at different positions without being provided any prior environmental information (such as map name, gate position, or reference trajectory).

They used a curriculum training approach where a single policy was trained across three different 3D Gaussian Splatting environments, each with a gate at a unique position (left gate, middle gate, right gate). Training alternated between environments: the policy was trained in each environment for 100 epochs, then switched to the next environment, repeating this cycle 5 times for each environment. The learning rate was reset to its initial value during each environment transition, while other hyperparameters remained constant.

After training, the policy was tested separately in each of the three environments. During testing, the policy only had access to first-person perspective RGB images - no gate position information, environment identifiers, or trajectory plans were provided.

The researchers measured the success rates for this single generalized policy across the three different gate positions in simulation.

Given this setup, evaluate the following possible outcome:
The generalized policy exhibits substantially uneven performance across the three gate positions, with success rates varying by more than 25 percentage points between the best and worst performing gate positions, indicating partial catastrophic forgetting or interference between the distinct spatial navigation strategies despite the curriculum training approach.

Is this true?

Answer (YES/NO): NO